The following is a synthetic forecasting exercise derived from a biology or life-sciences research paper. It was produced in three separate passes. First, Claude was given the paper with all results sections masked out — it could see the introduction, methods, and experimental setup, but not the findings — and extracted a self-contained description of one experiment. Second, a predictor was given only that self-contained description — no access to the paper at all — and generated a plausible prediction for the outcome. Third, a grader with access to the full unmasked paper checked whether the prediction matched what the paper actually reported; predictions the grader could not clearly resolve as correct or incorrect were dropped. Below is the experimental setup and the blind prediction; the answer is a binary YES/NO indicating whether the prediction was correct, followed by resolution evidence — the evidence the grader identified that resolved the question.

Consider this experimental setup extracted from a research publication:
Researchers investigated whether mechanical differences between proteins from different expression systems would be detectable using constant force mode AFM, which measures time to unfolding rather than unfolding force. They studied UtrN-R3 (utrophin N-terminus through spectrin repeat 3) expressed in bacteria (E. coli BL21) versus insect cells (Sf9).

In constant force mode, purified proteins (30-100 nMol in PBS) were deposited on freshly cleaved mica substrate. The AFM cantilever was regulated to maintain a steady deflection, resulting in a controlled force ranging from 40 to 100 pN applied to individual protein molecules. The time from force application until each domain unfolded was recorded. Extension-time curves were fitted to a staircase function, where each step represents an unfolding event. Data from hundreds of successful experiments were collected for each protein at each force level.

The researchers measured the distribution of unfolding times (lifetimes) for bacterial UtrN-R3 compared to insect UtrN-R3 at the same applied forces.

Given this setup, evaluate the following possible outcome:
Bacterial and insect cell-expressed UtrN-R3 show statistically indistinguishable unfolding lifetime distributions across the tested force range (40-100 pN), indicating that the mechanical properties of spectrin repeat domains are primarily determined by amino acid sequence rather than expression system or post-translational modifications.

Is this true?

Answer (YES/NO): NO